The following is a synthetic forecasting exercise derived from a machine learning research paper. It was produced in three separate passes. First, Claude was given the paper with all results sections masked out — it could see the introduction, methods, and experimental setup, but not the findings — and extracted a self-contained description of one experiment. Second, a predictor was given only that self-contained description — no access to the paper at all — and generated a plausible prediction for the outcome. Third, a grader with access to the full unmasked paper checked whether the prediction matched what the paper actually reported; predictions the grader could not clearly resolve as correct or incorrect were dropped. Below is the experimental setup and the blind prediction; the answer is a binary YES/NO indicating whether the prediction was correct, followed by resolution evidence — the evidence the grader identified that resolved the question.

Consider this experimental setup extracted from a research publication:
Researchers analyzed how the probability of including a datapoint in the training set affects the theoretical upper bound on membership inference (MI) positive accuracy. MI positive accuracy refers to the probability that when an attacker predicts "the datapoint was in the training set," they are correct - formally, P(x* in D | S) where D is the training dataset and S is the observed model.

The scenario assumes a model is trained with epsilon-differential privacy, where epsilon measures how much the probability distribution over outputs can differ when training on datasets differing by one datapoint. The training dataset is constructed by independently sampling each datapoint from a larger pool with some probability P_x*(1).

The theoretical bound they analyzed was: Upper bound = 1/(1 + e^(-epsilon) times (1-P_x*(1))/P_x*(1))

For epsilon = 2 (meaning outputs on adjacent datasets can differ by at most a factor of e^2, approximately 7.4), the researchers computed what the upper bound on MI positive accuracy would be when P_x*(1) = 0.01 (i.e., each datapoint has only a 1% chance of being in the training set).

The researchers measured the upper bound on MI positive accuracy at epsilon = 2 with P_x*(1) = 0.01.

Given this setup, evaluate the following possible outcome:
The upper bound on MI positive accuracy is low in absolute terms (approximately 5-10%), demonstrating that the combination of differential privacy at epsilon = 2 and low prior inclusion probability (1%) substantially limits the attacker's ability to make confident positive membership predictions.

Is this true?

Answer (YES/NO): YES